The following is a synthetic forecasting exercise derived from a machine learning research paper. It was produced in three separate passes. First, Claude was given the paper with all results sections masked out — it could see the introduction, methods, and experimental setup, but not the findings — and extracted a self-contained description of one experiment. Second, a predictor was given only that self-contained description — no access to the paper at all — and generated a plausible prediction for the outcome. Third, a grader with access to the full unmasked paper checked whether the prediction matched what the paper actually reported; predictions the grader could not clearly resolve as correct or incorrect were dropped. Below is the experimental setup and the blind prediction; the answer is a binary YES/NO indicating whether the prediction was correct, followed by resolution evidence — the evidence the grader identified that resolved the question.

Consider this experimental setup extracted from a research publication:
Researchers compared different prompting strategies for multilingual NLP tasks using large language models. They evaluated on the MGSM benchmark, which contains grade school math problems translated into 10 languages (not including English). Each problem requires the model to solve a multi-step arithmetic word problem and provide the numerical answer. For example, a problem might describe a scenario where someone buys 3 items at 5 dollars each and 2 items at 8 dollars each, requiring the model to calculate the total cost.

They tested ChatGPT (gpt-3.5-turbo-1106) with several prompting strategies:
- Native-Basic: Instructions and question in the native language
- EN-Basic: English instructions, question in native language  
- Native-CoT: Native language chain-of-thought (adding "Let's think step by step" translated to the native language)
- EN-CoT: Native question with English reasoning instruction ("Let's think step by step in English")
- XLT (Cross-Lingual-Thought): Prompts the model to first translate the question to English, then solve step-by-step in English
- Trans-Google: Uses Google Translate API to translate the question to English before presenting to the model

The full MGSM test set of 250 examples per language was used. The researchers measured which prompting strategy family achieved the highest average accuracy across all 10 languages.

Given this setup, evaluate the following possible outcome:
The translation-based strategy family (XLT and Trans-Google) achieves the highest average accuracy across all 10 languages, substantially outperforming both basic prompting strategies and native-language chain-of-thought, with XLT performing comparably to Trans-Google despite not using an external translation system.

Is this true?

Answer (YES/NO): NO